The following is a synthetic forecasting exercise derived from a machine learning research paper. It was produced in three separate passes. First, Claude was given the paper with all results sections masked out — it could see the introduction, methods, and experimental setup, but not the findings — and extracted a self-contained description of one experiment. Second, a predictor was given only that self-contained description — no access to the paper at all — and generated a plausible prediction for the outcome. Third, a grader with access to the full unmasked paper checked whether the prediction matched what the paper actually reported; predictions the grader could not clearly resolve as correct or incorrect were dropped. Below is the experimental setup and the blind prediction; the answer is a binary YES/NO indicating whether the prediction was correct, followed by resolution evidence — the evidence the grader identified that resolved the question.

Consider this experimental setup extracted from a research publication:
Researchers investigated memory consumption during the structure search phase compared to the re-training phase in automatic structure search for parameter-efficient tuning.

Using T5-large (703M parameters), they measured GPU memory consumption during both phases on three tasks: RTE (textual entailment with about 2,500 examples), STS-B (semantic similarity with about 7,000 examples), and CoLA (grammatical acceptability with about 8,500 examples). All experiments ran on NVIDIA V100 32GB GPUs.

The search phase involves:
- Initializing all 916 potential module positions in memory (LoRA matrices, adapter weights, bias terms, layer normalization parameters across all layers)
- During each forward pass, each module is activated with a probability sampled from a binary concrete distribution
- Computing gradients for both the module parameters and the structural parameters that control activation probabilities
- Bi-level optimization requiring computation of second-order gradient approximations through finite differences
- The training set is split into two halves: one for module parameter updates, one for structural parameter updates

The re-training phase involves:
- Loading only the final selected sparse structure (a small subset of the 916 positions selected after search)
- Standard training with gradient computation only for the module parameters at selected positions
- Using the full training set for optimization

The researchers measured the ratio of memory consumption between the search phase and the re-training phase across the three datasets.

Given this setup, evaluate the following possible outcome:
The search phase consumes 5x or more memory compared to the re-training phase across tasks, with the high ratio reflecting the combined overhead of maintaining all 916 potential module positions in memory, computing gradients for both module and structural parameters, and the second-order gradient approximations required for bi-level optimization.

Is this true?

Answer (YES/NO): NO